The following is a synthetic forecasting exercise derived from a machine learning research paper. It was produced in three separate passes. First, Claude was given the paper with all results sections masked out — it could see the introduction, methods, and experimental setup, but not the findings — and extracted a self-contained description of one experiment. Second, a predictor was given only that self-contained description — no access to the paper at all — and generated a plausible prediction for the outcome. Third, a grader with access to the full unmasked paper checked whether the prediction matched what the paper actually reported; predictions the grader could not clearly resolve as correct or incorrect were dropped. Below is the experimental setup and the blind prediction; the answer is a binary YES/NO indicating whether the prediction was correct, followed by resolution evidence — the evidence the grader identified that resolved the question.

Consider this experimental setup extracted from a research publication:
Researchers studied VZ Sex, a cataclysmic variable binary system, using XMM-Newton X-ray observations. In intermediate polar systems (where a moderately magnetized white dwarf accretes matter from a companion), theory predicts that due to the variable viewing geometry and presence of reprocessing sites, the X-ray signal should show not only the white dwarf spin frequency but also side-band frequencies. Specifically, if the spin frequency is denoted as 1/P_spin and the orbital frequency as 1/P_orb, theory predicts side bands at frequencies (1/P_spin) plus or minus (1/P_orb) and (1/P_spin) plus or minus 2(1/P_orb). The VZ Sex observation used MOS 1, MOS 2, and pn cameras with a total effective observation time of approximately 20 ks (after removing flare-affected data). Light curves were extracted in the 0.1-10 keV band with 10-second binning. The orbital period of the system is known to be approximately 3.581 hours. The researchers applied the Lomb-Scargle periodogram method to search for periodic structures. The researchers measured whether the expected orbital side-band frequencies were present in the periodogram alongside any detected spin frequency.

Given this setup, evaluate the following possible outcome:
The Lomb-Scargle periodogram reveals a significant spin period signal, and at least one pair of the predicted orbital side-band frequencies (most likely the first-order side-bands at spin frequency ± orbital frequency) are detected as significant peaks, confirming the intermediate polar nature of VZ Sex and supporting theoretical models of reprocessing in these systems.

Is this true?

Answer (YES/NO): YES